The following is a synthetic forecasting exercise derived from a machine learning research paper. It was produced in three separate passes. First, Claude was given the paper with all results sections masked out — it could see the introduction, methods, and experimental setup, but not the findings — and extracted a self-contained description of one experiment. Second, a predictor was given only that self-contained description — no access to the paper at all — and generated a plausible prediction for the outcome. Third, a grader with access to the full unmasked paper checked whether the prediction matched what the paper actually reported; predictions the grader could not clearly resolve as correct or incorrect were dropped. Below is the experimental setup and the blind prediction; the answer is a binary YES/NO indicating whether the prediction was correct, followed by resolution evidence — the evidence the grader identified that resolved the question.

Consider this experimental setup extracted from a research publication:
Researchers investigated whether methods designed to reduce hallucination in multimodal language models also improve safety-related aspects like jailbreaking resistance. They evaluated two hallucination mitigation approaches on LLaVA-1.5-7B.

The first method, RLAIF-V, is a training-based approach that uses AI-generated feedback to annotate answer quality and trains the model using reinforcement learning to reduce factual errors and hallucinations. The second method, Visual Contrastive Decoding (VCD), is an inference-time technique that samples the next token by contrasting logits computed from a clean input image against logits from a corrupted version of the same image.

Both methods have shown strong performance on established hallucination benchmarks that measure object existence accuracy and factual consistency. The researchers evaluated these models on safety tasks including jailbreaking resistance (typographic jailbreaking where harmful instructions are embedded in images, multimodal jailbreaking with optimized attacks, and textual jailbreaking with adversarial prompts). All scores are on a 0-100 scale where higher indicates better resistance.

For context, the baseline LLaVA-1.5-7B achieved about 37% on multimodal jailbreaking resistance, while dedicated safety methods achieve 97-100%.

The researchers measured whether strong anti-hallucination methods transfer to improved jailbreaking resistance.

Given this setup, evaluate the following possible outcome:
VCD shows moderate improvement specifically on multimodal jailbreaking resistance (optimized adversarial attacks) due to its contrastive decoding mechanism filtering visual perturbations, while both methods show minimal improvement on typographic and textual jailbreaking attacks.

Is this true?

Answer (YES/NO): NO